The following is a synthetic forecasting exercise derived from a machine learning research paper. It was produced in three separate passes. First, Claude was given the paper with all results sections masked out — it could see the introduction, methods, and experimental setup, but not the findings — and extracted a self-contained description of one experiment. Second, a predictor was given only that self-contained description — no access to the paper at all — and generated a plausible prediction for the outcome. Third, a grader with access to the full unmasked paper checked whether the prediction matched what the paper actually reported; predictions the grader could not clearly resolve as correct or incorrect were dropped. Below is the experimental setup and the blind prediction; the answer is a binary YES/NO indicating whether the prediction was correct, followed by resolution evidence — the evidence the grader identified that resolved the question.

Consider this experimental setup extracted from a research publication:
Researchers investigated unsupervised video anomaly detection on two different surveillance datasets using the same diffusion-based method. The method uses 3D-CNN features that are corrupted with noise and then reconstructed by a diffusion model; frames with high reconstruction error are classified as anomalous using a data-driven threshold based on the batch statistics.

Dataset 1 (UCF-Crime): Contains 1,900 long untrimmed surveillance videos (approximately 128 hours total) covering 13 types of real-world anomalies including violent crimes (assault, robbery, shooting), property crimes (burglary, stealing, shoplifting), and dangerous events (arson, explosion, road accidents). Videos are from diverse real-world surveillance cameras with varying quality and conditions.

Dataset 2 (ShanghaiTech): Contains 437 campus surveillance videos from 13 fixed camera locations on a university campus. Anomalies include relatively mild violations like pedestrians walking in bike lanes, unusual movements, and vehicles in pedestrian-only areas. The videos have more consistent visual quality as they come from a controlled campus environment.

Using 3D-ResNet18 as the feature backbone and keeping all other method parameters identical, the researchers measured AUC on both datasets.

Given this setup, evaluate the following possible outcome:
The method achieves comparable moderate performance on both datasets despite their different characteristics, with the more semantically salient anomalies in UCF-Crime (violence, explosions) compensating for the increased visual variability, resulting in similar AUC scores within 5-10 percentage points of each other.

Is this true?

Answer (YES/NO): NO